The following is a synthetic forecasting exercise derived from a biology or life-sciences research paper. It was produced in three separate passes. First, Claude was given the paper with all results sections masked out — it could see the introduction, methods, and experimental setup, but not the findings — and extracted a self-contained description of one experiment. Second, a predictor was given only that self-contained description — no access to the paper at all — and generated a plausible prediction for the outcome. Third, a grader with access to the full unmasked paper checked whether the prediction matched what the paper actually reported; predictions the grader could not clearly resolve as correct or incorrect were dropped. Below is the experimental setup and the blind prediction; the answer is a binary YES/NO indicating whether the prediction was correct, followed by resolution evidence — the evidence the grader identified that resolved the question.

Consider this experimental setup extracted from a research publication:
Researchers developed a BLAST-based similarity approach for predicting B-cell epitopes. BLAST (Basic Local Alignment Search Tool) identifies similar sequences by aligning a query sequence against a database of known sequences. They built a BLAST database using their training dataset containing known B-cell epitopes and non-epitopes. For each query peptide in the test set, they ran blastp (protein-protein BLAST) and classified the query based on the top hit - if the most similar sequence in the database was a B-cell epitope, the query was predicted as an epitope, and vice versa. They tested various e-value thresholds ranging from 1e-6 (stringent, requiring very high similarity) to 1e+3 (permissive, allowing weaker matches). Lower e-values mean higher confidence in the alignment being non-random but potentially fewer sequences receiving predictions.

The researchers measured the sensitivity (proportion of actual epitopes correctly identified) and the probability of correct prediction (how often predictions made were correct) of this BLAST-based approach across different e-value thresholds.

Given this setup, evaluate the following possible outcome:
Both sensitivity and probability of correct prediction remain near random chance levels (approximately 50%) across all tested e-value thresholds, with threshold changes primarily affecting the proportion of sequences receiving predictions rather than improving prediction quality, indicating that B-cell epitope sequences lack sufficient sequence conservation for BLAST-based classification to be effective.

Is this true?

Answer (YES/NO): NO